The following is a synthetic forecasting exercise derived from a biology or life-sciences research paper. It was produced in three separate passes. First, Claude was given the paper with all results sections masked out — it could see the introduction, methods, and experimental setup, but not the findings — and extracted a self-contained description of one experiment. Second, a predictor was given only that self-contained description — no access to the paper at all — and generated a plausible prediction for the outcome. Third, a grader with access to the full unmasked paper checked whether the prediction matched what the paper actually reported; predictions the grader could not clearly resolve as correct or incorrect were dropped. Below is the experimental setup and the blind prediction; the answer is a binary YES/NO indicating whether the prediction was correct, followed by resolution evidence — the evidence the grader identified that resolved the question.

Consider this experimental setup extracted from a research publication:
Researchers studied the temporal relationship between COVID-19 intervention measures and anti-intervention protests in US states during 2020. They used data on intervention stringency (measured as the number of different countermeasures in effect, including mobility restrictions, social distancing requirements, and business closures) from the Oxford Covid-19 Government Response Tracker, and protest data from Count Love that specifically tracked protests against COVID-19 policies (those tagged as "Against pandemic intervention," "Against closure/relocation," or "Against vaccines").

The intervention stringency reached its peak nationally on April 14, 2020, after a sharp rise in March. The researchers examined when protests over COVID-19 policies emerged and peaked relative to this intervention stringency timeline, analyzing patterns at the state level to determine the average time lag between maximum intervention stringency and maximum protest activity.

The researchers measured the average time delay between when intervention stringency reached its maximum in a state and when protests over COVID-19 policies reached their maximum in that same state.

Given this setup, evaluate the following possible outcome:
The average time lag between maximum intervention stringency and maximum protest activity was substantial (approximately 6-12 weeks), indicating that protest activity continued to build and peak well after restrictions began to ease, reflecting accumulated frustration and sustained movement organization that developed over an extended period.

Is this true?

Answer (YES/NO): NO